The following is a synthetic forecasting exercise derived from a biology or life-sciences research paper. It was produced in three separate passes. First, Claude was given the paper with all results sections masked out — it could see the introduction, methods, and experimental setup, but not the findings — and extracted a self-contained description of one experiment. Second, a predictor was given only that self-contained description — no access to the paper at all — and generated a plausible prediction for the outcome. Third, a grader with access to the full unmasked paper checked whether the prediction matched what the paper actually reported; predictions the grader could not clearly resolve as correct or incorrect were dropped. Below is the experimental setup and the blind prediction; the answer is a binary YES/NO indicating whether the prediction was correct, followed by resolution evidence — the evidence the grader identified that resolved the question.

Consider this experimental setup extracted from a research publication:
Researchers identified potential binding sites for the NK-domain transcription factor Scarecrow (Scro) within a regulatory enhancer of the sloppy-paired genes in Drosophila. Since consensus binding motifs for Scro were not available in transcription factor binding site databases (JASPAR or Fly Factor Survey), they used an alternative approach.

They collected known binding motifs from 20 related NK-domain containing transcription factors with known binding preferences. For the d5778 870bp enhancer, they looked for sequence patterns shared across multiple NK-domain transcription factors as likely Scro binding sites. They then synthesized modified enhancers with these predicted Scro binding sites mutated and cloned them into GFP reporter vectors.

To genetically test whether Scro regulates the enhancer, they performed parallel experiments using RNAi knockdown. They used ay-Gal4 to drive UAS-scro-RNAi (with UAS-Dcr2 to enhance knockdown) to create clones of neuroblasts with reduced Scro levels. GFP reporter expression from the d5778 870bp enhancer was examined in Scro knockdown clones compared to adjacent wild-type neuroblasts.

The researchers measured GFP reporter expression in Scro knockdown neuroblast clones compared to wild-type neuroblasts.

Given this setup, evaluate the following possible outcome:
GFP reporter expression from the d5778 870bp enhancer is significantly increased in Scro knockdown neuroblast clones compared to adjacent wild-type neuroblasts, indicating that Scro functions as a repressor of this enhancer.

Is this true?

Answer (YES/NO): NO